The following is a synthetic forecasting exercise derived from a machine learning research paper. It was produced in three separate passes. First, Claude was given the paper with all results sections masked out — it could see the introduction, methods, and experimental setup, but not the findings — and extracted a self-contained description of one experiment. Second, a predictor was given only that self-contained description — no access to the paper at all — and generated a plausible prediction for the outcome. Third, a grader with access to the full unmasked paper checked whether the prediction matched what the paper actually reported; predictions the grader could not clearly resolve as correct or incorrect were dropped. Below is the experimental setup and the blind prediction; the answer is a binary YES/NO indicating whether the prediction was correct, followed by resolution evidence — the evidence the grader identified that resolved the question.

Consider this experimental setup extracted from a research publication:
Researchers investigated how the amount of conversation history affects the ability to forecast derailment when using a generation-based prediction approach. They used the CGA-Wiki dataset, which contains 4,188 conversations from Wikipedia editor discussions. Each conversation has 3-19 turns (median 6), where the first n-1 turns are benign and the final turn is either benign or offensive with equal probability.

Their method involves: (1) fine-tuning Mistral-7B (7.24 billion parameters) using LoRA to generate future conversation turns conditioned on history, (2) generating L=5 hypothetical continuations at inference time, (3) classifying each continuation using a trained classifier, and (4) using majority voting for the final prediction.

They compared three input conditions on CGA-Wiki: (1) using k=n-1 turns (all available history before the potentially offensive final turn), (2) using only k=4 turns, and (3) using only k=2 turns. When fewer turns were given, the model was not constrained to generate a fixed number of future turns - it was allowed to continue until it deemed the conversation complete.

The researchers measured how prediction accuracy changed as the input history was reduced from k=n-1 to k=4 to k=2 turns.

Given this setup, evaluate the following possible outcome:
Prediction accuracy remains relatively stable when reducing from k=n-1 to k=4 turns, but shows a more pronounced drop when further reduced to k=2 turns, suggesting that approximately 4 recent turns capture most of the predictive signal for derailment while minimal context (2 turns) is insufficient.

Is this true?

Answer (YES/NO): NO